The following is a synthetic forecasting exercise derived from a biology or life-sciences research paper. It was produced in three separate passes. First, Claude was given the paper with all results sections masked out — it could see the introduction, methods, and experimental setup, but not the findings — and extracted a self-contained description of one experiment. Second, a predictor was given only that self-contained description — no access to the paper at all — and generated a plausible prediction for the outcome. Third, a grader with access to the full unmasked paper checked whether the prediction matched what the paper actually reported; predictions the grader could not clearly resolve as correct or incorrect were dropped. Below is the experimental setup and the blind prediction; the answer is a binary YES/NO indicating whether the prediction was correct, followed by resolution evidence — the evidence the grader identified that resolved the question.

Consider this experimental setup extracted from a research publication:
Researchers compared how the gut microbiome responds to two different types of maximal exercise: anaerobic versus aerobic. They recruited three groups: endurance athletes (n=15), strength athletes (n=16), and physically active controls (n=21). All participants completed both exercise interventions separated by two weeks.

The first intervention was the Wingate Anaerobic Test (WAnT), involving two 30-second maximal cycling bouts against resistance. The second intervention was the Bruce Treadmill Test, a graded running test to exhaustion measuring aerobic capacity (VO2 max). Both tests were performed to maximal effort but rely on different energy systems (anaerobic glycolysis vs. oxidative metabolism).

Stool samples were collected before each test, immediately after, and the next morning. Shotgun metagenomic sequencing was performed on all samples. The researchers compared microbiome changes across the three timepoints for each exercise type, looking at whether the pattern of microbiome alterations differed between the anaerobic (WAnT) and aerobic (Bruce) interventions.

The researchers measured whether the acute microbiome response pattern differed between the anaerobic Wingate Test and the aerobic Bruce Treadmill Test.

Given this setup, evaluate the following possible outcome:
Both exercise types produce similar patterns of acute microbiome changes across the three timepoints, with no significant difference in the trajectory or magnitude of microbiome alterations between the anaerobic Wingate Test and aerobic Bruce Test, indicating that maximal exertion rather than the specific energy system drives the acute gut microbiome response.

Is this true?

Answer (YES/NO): NO